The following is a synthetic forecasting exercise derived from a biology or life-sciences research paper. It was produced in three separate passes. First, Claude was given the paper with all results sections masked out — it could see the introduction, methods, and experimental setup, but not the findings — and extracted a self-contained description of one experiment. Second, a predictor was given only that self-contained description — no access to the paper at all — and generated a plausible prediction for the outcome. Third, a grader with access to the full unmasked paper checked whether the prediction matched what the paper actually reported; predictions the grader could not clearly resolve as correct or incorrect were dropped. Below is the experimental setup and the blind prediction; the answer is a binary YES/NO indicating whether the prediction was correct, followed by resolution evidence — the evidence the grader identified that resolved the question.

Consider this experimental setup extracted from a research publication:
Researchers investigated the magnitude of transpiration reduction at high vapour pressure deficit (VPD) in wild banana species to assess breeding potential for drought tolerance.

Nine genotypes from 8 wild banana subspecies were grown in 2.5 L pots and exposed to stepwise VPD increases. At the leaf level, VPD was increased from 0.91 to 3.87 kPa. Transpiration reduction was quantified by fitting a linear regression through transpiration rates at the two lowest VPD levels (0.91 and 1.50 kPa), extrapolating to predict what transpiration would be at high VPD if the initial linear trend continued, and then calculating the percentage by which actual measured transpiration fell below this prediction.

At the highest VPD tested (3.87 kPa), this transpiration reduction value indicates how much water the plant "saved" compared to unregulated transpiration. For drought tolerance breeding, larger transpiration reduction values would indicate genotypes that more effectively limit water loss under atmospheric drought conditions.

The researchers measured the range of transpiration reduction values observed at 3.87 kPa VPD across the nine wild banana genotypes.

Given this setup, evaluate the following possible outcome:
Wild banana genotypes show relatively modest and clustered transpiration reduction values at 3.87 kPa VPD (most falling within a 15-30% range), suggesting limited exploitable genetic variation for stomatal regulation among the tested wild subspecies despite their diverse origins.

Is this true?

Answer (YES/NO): NO